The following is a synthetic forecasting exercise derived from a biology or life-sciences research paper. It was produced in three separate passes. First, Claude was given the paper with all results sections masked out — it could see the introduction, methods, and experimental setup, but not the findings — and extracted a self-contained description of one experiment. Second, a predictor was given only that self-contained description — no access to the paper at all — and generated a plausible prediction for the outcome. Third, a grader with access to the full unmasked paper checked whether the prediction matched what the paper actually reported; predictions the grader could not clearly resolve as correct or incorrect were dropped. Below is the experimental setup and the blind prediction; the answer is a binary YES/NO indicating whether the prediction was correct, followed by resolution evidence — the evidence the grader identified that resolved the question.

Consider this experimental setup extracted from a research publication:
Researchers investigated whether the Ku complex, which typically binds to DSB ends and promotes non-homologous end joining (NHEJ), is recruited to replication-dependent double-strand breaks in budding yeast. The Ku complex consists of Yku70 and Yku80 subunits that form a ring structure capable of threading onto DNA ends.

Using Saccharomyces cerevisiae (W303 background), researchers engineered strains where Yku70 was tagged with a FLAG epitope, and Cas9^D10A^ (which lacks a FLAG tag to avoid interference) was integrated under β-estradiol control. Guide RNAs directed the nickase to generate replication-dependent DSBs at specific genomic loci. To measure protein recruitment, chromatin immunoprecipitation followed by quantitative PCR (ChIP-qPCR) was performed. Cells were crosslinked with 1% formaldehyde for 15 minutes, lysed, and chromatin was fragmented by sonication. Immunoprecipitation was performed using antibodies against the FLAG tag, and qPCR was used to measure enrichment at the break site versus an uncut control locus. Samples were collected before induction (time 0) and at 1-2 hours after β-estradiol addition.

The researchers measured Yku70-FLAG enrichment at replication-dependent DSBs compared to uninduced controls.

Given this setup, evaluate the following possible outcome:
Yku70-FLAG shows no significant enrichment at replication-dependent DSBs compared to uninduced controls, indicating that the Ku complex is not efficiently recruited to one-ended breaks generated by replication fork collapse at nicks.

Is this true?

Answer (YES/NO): NO